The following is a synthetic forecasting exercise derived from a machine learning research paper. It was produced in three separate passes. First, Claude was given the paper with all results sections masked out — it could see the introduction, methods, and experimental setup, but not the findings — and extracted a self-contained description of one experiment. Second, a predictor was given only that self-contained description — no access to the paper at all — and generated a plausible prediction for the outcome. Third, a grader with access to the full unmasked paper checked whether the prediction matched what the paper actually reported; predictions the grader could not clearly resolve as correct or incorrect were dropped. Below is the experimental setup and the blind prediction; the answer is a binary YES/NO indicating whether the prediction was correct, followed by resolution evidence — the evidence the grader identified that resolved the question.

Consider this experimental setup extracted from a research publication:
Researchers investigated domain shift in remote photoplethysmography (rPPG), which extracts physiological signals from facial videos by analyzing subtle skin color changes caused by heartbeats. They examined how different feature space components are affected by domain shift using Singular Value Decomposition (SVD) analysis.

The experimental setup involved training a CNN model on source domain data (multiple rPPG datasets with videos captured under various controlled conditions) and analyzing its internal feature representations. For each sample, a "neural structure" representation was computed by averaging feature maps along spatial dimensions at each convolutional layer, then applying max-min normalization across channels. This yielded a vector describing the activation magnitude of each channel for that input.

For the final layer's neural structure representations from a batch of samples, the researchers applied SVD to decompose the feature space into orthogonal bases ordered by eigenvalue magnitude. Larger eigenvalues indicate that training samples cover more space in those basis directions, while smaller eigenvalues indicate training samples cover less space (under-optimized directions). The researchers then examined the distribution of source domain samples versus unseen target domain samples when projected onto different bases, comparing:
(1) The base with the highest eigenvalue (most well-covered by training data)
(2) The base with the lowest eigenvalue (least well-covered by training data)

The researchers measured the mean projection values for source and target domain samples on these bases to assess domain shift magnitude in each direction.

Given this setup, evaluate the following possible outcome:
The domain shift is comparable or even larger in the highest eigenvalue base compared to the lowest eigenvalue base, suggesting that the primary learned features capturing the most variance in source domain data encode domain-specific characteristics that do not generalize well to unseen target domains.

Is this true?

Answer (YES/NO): NO